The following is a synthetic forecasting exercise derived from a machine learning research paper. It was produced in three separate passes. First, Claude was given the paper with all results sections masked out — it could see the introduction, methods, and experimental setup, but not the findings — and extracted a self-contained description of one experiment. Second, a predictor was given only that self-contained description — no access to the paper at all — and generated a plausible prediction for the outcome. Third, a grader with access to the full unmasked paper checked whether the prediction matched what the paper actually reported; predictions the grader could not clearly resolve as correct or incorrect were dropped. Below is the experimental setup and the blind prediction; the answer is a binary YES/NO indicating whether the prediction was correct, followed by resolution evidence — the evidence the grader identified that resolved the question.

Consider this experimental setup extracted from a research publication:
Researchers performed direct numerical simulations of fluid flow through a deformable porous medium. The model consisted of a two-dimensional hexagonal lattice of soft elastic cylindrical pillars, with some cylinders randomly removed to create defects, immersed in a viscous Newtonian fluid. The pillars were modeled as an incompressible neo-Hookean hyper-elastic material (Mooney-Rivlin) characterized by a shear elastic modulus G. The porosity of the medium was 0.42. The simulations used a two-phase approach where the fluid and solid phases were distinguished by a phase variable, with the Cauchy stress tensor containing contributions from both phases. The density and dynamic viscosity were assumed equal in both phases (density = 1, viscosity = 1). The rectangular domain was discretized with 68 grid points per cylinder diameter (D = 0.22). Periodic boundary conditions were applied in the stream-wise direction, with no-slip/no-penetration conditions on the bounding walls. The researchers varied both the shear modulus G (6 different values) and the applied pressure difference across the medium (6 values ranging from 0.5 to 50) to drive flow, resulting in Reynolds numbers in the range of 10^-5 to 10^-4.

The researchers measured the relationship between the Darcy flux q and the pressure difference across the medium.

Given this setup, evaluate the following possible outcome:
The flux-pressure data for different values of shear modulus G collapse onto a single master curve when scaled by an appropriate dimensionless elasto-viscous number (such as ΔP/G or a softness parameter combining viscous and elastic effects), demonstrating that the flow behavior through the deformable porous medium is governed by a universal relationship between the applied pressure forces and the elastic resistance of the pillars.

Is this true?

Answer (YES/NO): YES